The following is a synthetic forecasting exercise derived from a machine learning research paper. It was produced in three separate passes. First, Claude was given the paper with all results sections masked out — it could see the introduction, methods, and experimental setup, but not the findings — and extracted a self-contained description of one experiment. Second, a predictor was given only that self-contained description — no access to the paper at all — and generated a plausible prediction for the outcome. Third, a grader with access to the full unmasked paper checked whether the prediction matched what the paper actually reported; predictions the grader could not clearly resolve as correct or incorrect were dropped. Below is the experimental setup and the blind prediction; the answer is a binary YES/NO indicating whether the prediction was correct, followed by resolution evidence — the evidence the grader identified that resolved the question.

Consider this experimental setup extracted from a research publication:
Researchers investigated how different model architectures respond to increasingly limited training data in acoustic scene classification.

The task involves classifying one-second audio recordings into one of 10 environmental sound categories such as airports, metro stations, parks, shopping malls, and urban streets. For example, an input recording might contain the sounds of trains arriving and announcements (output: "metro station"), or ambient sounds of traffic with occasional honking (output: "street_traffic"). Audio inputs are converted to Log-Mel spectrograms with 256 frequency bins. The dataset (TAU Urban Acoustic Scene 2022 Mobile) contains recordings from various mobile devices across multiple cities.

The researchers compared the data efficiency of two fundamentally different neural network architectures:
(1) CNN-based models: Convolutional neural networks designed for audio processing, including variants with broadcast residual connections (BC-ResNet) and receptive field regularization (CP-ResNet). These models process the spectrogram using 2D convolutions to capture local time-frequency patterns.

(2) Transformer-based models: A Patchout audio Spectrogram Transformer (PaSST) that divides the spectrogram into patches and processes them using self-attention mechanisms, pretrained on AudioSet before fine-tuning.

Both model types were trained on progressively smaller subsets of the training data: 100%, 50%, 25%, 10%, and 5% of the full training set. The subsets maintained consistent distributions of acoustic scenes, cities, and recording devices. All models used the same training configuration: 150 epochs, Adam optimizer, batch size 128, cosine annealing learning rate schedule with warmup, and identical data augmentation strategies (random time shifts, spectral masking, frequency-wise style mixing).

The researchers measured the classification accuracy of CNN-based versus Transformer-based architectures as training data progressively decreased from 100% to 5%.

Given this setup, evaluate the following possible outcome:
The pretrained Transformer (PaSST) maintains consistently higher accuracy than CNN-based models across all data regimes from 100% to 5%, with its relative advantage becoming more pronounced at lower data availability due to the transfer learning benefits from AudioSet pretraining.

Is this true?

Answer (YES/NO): NO